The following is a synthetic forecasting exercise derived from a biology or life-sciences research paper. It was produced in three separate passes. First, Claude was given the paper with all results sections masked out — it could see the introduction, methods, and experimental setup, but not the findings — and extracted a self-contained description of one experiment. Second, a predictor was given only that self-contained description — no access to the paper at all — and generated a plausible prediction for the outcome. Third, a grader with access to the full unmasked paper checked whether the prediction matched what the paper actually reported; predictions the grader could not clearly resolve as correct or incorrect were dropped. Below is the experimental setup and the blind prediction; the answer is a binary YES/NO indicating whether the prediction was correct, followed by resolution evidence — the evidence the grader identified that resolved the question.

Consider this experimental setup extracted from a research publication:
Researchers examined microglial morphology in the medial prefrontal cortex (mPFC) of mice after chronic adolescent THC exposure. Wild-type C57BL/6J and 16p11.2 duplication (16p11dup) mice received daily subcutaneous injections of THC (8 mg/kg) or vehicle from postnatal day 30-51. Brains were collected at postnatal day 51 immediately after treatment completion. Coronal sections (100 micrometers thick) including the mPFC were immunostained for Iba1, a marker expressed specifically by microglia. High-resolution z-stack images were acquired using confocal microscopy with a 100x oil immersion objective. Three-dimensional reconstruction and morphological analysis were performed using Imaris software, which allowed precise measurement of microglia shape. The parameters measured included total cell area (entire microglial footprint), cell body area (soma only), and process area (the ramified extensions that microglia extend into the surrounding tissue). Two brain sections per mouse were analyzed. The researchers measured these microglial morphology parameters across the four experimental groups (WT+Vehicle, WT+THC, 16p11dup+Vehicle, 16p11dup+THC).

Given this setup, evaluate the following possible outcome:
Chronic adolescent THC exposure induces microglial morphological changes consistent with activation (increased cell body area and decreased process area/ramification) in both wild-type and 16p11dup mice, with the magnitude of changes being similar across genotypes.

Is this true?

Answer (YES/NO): NO